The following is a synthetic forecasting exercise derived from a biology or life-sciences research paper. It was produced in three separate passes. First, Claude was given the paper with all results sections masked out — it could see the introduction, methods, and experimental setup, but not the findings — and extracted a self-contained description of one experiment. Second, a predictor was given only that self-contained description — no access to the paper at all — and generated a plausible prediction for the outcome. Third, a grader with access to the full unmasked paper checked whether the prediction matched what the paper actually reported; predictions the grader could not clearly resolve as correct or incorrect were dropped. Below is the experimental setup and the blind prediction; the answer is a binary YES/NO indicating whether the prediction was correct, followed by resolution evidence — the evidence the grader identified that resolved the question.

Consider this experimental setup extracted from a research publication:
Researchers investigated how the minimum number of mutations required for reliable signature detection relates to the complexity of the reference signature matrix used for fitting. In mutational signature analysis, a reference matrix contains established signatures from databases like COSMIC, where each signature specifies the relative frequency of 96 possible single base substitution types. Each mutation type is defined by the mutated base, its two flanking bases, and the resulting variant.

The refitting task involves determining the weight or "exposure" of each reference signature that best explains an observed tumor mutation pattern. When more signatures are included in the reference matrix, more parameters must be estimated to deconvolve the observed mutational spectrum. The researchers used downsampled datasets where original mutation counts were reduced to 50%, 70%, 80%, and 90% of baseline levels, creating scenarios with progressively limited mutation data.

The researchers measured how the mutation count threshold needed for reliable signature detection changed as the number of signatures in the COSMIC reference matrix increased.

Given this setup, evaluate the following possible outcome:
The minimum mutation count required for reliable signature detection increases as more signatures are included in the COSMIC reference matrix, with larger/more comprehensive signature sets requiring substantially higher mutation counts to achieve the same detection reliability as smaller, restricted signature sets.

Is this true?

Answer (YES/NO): YES